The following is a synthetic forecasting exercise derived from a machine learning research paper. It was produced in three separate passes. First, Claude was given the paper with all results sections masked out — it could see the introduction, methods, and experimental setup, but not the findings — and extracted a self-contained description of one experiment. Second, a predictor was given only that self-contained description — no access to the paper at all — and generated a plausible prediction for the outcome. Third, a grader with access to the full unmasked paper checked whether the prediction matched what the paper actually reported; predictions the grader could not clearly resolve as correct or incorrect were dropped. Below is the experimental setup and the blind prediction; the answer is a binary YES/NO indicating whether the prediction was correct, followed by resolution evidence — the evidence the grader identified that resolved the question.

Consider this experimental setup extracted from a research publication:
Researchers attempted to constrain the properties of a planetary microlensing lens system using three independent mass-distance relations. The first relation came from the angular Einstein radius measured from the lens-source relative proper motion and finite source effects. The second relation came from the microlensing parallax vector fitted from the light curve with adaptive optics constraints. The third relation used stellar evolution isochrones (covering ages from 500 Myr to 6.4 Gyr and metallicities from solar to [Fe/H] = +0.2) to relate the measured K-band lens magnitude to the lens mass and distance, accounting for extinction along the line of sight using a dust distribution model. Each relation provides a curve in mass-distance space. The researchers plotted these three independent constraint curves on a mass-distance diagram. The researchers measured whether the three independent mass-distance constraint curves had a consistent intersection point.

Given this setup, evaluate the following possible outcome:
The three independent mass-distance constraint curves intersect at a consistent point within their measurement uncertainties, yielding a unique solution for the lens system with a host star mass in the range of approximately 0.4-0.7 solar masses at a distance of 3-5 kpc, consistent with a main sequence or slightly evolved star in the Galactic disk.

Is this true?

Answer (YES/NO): YES